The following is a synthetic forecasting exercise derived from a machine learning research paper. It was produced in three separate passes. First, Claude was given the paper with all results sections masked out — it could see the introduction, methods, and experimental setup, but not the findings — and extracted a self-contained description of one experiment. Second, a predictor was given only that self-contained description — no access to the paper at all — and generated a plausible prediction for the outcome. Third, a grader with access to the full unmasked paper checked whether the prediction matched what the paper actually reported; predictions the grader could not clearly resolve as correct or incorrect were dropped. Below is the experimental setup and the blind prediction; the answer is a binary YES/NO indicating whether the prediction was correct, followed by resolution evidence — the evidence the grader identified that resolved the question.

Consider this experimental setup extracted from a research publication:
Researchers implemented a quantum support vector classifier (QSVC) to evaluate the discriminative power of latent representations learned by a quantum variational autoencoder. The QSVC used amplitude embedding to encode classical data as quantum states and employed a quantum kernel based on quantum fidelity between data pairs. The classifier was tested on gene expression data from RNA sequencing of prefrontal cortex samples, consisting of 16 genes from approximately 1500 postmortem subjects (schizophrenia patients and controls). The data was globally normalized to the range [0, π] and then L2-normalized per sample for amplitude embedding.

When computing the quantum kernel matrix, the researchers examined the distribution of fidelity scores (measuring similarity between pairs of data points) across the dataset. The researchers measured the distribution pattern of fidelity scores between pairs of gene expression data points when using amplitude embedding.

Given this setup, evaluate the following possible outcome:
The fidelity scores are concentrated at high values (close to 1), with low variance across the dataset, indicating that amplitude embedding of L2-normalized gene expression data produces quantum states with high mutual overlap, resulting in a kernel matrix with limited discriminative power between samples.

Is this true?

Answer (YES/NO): YES